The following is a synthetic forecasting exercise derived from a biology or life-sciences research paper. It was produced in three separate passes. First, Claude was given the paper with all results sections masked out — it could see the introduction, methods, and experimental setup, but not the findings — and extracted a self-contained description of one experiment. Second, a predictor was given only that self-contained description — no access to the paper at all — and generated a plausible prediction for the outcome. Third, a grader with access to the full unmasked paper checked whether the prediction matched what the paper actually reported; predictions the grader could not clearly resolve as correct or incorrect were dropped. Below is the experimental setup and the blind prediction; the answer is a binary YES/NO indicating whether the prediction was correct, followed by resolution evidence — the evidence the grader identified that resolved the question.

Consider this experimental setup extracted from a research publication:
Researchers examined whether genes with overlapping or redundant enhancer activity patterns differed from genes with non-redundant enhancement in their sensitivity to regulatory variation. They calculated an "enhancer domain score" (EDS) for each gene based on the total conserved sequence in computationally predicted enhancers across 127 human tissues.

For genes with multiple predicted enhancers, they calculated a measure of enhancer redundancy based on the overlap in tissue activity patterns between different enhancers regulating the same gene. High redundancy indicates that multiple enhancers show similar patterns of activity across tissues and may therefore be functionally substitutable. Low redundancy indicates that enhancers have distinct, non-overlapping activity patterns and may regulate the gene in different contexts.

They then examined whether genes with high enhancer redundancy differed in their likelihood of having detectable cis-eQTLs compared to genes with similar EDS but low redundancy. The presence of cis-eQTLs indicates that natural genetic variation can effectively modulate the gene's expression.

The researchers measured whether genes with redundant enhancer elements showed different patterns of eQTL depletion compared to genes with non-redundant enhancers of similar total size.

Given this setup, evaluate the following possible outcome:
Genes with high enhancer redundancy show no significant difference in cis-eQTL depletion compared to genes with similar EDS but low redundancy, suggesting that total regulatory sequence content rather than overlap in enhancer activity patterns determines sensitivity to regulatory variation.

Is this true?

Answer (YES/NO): NO